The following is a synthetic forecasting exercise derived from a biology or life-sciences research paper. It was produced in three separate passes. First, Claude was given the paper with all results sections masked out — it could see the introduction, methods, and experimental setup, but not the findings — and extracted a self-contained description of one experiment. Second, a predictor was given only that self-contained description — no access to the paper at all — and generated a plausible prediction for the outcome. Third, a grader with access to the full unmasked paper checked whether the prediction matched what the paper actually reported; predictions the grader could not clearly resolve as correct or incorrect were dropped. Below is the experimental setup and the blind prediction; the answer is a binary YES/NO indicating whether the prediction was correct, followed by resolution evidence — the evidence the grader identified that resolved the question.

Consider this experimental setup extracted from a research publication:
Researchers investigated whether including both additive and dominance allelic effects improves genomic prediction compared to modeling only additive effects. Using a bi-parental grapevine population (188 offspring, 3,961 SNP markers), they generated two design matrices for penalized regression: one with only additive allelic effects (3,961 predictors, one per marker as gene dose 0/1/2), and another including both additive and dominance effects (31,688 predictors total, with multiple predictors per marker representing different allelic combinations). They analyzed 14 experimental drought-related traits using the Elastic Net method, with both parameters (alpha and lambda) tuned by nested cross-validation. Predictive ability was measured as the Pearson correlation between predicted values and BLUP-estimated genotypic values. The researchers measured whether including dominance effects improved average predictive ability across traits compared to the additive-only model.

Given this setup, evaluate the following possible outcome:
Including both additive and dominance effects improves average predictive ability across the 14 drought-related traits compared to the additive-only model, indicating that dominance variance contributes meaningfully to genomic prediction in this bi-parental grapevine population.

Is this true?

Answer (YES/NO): NO